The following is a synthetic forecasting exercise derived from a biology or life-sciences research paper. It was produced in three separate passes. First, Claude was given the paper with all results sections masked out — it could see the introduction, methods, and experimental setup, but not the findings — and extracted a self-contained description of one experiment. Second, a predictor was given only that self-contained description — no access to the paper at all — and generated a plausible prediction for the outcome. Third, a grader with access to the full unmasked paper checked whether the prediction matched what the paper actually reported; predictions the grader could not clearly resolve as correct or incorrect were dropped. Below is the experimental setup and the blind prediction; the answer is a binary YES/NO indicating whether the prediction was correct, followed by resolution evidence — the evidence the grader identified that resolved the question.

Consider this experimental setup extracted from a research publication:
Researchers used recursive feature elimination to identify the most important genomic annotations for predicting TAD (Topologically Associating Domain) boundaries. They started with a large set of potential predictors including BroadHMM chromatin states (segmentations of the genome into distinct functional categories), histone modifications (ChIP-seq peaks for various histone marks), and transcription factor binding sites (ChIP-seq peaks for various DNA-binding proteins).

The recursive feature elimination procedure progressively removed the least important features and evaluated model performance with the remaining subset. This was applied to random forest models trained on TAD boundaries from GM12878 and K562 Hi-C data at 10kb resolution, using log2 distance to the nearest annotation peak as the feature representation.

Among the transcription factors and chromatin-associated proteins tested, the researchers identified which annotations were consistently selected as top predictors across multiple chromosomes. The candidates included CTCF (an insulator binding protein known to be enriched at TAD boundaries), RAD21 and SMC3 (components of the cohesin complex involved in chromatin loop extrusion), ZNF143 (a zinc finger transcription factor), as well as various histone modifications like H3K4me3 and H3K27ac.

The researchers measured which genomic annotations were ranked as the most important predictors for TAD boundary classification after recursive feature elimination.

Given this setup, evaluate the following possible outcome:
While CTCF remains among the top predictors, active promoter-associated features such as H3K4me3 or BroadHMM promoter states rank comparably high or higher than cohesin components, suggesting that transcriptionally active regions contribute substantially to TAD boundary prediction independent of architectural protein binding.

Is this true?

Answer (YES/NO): NO